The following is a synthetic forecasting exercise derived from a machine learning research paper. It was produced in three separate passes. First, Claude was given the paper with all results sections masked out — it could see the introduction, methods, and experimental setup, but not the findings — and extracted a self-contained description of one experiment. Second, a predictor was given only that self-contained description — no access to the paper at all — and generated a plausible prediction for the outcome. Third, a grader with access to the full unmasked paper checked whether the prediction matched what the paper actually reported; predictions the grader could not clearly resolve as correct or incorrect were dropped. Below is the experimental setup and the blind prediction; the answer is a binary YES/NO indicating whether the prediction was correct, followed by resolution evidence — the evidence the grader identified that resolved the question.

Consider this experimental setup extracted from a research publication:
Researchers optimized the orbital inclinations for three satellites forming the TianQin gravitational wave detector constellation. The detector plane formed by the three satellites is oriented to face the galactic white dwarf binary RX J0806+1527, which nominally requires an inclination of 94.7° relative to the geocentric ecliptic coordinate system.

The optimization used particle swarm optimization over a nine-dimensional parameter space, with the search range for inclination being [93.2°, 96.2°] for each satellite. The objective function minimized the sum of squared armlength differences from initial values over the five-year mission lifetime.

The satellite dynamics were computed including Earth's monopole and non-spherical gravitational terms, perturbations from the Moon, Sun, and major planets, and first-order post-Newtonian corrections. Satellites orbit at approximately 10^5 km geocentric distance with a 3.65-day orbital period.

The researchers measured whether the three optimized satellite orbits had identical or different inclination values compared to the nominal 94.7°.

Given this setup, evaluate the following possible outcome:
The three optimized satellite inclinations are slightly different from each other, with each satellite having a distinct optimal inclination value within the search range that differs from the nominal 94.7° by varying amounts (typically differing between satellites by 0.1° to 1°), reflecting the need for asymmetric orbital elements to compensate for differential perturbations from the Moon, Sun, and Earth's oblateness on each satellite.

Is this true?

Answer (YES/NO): YES